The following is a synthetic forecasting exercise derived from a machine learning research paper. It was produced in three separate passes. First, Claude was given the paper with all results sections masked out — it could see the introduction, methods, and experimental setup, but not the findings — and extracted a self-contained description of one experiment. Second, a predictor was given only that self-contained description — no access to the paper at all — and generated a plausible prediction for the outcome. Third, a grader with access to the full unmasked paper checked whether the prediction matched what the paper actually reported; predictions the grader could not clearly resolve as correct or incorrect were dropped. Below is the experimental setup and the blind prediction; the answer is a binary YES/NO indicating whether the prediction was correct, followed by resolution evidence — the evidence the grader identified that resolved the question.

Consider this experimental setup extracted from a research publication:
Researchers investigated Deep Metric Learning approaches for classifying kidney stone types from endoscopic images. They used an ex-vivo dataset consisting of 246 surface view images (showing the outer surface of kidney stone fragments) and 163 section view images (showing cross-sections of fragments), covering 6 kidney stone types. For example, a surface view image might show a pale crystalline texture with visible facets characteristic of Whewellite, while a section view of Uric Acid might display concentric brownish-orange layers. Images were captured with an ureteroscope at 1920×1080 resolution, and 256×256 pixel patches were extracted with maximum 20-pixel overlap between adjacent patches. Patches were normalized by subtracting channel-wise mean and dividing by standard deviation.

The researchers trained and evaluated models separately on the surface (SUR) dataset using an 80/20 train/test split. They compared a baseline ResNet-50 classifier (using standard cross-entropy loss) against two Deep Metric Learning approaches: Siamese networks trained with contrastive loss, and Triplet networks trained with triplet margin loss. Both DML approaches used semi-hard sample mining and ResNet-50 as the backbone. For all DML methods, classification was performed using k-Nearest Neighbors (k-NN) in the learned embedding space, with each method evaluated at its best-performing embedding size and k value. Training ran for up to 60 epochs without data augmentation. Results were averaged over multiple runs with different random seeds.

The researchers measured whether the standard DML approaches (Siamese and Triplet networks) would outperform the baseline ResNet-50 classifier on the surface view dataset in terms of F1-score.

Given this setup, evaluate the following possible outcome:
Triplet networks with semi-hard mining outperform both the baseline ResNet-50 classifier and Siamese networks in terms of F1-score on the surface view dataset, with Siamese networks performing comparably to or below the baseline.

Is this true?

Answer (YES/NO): NO